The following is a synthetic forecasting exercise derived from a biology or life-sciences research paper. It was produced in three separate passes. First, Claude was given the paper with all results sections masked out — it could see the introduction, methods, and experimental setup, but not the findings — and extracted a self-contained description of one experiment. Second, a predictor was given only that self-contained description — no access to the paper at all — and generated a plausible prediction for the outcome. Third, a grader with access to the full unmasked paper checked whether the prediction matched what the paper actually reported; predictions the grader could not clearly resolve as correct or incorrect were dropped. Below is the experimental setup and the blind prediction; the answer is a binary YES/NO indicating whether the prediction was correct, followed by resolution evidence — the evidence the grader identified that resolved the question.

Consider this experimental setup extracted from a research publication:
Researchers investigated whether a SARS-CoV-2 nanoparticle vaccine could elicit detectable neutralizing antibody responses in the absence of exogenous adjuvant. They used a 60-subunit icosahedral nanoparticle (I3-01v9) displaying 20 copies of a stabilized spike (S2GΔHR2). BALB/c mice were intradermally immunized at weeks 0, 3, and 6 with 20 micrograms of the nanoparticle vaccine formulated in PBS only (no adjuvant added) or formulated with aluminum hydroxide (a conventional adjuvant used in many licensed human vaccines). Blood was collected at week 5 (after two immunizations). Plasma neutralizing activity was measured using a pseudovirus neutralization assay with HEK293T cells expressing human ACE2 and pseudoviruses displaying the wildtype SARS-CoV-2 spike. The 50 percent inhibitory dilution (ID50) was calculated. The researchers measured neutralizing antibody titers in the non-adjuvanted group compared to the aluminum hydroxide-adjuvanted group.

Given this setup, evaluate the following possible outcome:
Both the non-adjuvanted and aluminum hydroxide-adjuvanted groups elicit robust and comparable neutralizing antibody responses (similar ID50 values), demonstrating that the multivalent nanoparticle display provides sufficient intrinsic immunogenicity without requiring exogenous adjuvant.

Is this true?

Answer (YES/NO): NO